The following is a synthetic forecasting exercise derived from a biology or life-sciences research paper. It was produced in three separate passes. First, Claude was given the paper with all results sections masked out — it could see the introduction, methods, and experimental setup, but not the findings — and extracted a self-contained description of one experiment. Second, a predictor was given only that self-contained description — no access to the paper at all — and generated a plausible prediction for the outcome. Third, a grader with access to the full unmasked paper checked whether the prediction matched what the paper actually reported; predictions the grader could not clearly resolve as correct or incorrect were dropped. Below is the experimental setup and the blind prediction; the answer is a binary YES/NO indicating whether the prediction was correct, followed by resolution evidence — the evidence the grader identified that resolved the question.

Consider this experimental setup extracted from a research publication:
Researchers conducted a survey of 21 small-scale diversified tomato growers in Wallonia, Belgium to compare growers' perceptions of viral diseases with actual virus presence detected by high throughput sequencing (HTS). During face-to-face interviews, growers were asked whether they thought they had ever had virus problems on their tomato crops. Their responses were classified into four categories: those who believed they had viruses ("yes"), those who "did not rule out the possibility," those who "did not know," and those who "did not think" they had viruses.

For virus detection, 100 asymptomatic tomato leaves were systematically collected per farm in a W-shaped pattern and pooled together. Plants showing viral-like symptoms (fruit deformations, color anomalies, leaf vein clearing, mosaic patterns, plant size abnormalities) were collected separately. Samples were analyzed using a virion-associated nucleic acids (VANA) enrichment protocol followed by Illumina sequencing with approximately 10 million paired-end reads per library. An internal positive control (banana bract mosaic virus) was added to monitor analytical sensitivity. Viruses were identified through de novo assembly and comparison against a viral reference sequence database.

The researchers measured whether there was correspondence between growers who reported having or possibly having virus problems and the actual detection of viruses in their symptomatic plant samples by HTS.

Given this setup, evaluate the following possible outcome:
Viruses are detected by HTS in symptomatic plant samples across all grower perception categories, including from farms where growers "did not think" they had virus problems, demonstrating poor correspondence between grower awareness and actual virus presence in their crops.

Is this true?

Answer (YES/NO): YES